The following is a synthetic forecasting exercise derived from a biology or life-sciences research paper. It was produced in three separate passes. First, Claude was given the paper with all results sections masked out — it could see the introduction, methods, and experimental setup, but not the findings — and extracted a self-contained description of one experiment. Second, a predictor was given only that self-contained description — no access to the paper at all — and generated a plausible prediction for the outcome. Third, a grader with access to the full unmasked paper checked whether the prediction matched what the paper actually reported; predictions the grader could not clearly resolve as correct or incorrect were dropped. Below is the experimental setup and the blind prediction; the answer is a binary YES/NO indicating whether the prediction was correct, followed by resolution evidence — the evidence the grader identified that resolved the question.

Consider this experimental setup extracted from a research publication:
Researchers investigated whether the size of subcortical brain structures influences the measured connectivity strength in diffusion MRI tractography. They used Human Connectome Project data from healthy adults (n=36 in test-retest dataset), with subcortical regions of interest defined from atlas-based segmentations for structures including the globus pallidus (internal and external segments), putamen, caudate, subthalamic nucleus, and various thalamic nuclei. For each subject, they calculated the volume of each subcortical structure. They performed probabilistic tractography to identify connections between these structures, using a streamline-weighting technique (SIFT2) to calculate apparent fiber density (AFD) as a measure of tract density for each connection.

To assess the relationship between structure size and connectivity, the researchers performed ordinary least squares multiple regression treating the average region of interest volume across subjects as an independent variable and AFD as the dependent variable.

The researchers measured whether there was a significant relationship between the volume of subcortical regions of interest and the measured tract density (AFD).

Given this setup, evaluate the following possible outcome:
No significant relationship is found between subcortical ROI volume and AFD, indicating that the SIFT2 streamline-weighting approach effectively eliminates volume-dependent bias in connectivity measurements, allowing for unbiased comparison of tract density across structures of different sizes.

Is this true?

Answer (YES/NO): NO